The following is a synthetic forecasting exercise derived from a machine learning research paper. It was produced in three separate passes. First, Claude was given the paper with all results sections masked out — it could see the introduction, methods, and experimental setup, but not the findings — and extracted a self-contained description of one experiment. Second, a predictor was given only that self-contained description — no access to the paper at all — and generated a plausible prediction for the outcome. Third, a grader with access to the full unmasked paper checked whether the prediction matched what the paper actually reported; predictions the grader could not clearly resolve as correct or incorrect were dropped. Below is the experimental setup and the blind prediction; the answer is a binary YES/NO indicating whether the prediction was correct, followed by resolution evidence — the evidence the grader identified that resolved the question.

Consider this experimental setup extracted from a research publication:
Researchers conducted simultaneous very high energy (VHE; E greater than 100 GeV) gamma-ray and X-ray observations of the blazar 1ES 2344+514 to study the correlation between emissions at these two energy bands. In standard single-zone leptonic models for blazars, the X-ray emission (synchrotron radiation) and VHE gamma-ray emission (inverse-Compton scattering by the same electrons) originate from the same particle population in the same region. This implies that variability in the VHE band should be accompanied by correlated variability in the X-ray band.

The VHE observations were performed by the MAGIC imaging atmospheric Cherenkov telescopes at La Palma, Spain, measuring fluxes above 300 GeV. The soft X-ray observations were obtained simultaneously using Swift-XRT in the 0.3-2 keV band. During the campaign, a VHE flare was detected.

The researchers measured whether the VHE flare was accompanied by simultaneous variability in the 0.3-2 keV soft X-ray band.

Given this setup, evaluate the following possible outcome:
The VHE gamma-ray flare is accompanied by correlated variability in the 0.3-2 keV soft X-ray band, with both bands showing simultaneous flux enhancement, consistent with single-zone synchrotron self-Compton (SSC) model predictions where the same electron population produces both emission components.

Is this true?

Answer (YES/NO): NO